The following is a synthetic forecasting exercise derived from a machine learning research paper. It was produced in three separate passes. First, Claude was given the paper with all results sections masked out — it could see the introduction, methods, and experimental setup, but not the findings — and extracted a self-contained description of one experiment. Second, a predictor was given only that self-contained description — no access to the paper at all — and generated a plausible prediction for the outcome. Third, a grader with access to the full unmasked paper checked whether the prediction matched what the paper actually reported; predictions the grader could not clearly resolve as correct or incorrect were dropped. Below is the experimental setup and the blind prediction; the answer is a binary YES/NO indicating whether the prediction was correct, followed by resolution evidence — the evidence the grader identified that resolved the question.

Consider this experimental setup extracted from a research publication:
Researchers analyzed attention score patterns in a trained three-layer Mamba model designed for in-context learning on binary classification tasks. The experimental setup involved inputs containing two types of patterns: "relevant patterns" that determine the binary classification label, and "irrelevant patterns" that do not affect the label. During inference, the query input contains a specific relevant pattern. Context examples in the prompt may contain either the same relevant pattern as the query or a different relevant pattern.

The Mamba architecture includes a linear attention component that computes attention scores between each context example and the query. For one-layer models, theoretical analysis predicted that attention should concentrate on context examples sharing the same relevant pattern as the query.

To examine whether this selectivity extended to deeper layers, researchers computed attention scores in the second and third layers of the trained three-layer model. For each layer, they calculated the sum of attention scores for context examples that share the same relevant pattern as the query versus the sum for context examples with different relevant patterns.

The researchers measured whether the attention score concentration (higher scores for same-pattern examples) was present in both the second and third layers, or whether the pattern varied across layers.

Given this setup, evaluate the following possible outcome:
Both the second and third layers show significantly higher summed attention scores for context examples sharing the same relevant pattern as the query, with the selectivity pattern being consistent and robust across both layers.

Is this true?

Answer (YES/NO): YES